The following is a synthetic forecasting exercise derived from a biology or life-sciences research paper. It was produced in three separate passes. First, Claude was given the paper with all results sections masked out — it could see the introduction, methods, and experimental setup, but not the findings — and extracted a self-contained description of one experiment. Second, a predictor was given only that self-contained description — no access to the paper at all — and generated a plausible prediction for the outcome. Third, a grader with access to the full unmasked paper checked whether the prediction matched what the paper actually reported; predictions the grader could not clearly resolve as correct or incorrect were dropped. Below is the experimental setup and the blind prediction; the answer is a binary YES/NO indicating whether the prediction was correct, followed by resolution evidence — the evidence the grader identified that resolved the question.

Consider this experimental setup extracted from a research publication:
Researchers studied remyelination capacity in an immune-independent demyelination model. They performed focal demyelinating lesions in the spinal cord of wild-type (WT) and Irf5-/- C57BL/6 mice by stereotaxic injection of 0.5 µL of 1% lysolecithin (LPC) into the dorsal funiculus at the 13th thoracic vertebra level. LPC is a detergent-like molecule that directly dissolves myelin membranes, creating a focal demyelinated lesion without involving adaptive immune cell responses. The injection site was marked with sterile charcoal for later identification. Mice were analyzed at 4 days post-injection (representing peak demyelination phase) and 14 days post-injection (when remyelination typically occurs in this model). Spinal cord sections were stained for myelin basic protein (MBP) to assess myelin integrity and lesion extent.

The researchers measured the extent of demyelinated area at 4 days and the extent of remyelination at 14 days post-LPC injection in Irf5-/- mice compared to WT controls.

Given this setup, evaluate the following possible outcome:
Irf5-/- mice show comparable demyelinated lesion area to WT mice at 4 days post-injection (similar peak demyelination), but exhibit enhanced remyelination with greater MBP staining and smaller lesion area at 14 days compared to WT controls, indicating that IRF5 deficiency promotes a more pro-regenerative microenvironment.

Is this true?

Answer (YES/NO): NO